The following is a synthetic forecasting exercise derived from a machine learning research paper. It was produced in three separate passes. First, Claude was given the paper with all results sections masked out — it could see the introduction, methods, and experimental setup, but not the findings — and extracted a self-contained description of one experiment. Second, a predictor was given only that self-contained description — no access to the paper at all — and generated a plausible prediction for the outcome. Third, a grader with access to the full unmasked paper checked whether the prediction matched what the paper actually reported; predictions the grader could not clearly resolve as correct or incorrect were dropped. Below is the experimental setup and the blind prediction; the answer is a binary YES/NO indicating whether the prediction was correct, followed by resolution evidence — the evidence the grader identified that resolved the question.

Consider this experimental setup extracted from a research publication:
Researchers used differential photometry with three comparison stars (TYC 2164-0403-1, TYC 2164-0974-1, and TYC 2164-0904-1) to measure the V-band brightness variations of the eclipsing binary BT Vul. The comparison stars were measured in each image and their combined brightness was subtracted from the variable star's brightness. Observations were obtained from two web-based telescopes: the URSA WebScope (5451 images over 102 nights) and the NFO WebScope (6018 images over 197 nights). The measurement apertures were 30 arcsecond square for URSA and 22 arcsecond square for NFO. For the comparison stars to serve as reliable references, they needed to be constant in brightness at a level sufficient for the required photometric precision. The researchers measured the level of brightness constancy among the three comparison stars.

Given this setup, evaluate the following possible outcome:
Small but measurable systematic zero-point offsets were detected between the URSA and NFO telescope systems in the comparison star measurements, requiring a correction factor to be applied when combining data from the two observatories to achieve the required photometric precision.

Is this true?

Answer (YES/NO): NO